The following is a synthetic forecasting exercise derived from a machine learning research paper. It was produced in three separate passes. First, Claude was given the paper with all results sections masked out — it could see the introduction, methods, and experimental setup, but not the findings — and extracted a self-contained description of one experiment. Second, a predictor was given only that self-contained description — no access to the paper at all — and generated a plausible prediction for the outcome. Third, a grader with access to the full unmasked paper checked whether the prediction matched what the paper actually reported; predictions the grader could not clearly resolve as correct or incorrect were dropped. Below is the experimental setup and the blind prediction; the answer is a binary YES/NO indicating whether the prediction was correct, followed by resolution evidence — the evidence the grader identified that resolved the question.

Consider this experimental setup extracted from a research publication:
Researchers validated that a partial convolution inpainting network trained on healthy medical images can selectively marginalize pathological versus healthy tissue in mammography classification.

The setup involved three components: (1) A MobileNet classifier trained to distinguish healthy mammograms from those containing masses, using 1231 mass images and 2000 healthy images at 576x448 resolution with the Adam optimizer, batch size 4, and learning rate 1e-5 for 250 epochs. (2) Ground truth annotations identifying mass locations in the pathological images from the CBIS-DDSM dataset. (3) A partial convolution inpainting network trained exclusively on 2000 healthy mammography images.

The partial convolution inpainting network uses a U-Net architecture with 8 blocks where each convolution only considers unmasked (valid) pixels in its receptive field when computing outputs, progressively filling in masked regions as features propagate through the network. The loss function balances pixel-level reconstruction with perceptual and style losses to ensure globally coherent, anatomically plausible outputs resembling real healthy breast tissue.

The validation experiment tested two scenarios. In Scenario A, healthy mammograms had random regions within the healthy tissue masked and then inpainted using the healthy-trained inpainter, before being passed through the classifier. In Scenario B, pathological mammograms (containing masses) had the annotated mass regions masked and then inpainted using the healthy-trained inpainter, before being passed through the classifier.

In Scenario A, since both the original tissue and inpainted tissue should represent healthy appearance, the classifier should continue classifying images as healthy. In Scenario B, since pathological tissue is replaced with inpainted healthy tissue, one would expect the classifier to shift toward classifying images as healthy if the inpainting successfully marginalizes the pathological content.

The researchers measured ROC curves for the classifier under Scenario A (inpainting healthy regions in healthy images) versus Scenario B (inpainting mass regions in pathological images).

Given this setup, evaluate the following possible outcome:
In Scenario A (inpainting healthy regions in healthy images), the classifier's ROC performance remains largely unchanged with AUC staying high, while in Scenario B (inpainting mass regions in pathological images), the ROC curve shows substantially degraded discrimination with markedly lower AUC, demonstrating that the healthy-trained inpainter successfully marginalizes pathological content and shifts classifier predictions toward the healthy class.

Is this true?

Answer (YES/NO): NO